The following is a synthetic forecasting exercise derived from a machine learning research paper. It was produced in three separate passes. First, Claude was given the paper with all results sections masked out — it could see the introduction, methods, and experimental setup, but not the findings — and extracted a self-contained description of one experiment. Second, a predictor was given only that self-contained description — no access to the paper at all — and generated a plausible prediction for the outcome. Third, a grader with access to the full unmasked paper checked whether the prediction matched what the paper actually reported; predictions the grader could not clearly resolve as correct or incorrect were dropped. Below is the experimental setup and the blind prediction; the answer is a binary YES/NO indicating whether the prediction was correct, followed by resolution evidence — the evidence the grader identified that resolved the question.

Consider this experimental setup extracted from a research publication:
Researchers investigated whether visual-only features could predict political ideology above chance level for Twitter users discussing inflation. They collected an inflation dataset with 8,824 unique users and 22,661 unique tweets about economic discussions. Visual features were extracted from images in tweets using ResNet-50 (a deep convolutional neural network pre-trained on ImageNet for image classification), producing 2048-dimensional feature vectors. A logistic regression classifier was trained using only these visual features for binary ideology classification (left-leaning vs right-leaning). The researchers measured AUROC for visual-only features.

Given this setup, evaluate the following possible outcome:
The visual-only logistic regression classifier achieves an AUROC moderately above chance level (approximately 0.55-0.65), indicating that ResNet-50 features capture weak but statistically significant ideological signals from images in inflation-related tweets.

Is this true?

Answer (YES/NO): NO